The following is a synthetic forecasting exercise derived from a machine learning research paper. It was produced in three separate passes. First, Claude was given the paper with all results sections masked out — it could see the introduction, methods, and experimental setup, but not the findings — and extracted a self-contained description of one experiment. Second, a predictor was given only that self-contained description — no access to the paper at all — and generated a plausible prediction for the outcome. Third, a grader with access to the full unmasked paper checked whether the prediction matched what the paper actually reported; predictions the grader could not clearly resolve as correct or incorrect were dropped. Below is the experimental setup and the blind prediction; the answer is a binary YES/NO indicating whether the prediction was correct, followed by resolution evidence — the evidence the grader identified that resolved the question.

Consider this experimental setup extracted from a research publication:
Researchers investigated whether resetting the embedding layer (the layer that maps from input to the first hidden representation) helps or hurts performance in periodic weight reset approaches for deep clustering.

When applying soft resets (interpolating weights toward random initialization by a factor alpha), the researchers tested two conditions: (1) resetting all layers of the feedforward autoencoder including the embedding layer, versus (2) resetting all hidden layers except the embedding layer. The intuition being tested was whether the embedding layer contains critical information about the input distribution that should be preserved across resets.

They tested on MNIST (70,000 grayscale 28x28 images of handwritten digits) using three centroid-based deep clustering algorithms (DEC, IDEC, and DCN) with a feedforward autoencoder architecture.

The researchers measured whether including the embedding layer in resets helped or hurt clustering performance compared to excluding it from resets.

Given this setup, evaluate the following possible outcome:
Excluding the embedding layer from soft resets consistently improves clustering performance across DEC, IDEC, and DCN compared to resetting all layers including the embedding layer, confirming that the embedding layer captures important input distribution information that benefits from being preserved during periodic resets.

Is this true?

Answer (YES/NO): NO